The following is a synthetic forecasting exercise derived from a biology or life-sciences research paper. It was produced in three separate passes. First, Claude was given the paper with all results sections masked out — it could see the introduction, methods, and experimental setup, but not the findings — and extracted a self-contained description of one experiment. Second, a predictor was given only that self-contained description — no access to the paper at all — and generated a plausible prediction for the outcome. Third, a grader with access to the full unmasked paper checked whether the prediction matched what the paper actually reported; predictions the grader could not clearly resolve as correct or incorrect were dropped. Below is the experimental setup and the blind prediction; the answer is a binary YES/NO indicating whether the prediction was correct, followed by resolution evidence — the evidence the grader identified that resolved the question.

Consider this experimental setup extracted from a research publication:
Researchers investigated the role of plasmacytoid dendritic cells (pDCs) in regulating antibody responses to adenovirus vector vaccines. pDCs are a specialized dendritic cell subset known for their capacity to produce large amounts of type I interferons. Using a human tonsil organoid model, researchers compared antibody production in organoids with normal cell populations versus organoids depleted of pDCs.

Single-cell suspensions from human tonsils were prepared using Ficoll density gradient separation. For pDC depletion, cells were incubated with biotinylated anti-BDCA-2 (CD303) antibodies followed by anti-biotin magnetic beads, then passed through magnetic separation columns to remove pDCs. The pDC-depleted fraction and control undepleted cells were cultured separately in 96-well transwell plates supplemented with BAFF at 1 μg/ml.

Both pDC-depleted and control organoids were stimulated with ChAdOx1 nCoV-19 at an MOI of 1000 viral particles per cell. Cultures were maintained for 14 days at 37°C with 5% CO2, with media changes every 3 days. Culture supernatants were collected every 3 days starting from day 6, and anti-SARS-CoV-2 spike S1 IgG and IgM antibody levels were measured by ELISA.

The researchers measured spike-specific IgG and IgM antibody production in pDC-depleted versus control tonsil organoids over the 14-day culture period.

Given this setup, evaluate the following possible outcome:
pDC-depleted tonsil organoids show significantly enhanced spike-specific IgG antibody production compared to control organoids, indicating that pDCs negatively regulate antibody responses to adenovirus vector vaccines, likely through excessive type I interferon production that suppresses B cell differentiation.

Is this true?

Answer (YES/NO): NO